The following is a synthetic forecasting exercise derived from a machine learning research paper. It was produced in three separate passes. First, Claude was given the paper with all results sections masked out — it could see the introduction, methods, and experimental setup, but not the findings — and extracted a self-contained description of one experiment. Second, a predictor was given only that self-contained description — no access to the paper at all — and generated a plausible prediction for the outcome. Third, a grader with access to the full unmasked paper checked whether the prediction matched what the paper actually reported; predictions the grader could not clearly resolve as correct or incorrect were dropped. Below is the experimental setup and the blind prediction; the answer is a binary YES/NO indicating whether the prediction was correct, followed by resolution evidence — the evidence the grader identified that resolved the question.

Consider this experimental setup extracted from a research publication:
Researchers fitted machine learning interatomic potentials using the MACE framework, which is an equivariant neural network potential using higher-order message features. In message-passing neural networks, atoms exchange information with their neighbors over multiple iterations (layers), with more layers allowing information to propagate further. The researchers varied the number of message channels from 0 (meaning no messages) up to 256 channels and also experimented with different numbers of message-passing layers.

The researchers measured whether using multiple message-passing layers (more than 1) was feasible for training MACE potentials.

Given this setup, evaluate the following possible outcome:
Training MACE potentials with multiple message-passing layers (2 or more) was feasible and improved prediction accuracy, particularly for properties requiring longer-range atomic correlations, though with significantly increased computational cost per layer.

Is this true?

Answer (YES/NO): NO